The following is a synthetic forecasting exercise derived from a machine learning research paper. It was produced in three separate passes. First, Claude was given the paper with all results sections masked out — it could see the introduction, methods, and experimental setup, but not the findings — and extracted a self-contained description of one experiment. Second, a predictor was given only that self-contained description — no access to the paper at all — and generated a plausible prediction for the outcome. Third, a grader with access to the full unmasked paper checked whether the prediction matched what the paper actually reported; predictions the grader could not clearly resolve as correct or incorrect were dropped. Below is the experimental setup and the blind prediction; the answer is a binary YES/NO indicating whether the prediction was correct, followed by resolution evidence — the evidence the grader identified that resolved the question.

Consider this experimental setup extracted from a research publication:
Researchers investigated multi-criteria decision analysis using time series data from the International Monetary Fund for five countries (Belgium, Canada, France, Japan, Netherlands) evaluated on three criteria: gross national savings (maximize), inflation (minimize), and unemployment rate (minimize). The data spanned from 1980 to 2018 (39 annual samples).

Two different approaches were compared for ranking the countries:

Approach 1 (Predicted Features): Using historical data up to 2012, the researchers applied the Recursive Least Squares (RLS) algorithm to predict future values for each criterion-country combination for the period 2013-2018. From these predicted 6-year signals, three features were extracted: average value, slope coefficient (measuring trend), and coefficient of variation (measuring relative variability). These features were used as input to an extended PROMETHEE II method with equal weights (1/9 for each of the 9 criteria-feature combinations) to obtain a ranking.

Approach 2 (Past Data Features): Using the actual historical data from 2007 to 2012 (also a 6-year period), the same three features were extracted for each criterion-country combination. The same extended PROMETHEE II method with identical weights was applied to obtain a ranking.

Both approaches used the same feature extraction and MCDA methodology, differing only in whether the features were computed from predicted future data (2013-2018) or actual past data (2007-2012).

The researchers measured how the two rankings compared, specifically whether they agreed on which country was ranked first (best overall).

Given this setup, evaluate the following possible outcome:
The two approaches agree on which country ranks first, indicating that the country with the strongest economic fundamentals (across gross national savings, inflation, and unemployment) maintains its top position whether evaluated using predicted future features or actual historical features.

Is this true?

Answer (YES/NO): YES